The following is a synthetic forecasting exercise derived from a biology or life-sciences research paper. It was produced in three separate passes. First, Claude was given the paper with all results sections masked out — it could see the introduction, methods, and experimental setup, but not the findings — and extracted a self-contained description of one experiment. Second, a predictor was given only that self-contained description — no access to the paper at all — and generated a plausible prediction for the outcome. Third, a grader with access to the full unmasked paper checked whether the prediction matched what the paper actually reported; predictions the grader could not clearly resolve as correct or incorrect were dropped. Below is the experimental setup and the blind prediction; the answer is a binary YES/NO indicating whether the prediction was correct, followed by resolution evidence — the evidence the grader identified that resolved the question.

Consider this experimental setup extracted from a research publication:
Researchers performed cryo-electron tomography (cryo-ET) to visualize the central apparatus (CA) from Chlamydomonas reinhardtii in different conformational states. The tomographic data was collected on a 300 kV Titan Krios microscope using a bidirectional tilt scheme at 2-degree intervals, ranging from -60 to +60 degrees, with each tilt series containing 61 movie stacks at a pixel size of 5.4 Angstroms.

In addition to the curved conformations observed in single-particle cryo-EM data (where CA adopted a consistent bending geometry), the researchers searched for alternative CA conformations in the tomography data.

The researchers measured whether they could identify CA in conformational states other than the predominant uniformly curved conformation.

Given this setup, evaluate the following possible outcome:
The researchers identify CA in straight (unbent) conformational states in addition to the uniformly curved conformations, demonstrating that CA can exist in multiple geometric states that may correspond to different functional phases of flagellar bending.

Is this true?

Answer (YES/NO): YES